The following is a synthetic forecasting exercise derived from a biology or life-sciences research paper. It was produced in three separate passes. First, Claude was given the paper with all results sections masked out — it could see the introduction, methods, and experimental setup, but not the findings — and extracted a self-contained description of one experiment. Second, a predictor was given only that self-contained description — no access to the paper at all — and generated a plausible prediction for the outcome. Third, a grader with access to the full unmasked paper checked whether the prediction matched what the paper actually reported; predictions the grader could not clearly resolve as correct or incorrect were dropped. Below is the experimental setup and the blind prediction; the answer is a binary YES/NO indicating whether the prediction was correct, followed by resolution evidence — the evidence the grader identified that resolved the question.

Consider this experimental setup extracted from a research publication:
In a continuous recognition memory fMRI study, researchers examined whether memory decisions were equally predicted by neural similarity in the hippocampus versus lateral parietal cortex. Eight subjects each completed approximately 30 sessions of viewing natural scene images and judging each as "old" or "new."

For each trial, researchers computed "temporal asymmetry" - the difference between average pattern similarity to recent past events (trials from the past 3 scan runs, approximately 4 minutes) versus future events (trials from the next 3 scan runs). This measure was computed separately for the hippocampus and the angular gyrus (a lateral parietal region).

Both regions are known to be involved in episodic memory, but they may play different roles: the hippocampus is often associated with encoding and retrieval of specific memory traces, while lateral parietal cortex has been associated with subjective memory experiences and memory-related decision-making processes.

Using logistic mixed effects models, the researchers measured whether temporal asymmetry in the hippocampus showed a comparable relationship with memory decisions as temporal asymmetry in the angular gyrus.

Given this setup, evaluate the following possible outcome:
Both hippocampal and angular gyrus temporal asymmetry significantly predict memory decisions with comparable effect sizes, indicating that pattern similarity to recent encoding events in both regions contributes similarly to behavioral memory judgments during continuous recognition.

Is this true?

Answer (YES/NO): NO